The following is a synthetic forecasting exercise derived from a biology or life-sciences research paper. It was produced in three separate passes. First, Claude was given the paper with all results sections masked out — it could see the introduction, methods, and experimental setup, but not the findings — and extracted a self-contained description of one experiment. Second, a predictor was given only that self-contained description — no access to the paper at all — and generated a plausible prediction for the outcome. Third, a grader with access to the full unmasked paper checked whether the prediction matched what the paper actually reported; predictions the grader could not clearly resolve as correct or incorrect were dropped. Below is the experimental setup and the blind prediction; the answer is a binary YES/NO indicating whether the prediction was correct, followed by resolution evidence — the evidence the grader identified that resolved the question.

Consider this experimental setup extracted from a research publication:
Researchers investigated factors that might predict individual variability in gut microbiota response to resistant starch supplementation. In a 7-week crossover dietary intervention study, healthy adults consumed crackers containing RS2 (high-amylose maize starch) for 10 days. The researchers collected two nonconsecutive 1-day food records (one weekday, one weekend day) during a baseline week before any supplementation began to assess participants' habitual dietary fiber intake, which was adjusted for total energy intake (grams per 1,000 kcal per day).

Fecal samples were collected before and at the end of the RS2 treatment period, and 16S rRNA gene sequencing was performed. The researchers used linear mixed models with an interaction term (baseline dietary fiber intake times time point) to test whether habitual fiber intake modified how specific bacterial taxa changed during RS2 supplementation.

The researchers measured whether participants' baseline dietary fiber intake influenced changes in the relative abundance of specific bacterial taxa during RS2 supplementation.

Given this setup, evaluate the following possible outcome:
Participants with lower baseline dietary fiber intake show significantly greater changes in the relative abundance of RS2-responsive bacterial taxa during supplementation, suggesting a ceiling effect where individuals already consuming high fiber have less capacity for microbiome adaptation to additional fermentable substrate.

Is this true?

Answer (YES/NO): NO